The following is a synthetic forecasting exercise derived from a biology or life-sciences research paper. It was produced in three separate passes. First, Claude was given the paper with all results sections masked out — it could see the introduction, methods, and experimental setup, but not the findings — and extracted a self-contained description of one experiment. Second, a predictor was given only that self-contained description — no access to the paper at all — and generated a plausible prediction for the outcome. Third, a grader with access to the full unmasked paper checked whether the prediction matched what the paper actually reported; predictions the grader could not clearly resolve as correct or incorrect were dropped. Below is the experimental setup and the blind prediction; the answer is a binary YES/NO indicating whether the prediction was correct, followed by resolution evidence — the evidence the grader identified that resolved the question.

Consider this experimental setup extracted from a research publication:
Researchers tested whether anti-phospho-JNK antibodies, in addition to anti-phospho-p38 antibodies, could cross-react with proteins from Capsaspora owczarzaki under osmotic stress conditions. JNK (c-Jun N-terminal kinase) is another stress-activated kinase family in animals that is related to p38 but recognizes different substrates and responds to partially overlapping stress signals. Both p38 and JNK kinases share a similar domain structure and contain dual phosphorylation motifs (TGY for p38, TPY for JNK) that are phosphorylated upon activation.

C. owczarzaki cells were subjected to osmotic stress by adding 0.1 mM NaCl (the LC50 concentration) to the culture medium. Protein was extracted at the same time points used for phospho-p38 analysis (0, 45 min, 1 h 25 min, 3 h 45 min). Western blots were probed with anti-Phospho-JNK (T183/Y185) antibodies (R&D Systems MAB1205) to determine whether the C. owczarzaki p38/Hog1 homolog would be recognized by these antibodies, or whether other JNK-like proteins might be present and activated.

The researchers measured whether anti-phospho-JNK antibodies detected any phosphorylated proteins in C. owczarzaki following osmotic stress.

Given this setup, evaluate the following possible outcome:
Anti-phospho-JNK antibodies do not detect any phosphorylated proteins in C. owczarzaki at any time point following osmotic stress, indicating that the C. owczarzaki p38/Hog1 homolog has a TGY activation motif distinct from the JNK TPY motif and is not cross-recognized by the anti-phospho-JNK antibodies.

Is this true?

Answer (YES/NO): YES